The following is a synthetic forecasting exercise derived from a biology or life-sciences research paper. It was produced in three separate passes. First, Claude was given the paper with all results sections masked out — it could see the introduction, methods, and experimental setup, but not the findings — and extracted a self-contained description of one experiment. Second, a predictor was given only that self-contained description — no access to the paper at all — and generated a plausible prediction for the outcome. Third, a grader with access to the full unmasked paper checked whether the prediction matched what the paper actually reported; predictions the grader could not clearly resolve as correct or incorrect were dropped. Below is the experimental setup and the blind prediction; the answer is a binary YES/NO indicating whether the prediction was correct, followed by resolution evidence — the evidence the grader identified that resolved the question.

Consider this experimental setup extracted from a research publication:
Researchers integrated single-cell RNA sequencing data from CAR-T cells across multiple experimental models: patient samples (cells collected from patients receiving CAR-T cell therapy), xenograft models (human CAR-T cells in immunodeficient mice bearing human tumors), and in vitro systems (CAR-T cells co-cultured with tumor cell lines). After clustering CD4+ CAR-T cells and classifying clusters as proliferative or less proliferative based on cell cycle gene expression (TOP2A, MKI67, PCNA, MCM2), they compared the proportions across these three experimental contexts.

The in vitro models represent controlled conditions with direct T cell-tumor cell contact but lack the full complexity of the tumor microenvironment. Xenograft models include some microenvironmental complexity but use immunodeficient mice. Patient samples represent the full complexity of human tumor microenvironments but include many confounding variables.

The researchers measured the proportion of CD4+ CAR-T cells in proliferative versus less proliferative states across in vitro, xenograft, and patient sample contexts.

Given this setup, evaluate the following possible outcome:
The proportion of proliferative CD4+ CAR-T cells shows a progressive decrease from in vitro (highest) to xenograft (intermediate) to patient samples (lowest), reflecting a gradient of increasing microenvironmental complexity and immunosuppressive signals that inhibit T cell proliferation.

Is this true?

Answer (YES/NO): YES